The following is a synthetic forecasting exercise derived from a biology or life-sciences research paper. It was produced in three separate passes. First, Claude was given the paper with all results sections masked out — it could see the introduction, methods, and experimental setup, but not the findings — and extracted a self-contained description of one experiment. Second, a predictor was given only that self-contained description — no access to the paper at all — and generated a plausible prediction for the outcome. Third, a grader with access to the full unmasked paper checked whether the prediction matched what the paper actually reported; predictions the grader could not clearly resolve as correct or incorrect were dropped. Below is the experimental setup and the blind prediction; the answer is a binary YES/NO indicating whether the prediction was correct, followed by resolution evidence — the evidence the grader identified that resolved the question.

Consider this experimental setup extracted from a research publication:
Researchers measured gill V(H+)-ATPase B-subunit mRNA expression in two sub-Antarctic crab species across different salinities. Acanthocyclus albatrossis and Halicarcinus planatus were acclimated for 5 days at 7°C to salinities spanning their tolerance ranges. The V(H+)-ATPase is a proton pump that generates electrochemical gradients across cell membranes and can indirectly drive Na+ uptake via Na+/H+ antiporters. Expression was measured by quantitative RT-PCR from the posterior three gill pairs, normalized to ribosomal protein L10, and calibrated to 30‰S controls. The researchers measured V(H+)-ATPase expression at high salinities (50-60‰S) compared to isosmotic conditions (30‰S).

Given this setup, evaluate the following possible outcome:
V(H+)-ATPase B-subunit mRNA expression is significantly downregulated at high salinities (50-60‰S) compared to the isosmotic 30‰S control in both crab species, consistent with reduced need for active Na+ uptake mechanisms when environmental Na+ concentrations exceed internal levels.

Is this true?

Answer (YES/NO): YES